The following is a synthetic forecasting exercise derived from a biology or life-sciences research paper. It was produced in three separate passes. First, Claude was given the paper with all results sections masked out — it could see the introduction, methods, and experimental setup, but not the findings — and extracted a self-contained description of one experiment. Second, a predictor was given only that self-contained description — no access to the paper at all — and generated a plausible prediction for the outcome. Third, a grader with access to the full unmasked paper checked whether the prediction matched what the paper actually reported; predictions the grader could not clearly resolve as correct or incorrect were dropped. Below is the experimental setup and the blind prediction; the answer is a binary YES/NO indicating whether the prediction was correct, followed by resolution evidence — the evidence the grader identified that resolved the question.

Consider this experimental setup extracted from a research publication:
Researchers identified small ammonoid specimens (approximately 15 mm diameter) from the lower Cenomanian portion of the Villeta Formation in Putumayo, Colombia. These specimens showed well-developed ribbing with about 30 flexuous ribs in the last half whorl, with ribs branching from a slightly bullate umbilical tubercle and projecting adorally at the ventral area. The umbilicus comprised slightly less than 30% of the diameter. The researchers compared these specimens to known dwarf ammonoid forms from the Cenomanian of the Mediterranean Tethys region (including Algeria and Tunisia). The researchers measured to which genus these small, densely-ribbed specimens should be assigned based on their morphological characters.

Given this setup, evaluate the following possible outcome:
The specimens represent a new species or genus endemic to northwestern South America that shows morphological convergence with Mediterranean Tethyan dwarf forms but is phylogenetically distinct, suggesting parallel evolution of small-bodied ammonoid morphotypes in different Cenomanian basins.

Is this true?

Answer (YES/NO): NO